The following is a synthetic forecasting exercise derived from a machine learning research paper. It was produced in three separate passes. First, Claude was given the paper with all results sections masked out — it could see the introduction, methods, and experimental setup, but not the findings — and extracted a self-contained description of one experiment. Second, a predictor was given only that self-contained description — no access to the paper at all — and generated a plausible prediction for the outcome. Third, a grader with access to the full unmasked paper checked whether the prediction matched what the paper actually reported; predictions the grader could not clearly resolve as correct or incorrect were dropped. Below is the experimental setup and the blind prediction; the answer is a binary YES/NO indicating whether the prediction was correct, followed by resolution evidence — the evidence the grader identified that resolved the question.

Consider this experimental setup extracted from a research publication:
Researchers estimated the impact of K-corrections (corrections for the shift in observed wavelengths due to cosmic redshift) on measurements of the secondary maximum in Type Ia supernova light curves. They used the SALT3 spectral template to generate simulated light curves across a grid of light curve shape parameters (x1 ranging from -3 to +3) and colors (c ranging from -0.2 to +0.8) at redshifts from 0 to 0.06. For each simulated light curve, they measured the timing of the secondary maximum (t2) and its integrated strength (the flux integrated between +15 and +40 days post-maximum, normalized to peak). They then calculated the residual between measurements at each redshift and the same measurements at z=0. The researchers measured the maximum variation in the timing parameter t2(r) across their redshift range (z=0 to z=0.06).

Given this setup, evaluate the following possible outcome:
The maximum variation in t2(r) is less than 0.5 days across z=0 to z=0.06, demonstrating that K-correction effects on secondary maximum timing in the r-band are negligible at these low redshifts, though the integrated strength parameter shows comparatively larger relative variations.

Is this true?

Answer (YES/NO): NO